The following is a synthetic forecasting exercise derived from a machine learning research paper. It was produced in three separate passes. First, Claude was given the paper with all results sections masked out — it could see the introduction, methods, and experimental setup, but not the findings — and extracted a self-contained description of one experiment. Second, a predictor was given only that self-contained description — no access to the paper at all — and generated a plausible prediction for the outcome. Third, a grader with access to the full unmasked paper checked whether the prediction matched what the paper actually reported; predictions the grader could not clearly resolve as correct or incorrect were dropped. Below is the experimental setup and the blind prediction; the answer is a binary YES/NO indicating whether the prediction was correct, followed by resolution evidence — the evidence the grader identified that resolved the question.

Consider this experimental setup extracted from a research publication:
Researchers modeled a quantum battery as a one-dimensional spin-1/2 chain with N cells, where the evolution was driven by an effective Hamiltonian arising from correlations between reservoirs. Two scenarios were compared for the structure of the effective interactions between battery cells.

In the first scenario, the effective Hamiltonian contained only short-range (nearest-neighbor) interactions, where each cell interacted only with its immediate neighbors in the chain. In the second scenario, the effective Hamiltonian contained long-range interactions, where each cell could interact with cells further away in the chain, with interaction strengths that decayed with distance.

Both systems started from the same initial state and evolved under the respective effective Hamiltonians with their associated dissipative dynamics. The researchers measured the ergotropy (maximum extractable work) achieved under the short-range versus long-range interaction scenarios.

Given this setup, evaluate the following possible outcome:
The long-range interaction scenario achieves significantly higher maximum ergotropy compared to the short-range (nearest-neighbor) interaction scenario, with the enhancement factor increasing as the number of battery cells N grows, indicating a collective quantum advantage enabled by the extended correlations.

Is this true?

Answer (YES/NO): NO